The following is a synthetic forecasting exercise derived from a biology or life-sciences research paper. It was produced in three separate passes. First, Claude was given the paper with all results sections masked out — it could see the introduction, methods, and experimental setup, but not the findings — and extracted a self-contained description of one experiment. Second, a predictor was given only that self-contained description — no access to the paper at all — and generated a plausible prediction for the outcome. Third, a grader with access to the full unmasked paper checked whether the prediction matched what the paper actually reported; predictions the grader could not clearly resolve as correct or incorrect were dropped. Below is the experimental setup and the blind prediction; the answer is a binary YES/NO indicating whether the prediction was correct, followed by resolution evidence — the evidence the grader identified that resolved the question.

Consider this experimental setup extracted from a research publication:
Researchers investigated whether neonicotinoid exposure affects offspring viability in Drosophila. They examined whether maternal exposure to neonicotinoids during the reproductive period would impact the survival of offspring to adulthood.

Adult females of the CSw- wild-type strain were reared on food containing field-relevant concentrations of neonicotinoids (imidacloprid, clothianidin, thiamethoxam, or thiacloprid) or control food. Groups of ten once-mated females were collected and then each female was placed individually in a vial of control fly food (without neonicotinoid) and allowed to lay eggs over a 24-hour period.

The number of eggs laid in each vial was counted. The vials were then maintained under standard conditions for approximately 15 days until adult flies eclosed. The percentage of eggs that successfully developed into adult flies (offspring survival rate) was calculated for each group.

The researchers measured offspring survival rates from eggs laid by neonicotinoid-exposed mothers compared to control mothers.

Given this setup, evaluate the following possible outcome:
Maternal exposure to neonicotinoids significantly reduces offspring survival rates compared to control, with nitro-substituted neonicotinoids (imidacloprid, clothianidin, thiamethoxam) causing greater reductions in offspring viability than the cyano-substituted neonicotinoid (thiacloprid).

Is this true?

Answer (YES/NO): NO